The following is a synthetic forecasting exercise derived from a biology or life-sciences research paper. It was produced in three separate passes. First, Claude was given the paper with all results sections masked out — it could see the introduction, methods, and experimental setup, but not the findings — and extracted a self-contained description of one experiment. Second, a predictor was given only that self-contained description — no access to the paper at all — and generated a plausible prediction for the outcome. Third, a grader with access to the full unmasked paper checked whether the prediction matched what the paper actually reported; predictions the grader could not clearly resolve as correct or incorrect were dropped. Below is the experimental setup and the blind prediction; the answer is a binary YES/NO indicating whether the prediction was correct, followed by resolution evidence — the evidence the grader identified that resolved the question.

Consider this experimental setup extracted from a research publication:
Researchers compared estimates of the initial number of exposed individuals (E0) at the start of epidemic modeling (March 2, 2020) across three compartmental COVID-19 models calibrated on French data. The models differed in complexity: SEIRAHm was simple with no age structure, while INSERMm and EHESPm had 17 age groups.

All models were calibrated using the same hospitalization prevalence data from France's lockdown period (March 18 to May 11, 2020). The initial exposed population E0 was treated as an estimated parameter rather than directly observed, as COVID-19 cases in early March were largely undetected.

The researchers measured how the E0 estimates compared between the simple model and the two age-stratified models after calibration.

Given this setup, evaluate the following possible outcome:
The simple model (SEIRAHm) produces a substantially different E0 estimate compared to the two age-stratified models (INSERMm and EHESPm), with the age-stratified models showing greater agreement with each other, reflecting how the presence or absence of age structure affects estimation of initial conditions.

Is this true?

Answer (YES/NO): YES